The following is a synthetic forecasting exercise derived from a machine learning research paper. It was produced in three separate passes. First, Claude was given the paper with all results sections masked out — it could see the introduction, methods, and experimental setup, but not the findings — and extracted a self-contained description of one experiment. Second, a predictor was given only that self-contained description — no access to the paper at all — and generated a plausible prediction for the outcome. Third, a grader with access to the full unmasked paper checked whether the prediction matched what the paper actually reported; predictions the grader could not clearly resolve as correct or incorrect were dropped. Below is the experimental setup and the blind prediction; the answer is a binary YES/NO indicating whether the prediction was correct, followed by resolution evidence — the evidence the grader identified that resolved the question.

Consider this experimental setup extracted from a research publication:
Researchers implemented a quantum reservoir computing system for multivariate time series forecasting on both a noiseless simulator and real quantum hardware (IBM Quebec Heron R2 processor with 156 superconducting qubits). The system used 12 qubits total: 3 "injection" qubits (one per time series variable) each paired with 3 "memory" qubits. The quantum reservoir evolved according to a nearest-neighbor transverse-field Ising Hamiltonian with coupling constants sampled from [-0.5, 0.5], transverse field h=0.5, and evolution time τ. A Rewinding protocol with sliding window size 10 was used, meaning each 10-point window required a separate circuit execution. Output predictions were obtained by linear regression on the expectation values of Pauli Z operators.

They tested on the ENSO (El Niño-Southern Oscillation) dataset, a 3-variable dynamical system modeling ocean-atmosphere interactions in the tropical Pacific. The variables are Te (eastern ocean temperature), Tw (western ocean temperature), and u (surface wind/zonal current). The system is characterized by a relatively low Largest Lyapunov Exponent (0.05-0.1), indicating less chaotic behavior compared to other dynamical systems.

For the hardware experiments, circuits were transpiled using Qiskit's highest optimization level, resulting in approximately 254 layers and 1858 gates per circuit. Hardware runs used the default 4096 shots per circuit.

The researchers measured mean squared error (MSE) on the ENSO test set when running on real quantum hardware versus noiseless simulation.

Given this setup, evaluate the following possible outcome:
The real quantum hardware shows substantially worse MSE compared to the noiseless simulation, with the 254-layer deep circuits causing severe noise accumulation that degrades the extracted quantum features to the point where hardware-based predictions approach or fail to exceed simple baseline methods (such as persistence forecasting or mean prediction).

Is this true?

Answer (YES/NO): NO